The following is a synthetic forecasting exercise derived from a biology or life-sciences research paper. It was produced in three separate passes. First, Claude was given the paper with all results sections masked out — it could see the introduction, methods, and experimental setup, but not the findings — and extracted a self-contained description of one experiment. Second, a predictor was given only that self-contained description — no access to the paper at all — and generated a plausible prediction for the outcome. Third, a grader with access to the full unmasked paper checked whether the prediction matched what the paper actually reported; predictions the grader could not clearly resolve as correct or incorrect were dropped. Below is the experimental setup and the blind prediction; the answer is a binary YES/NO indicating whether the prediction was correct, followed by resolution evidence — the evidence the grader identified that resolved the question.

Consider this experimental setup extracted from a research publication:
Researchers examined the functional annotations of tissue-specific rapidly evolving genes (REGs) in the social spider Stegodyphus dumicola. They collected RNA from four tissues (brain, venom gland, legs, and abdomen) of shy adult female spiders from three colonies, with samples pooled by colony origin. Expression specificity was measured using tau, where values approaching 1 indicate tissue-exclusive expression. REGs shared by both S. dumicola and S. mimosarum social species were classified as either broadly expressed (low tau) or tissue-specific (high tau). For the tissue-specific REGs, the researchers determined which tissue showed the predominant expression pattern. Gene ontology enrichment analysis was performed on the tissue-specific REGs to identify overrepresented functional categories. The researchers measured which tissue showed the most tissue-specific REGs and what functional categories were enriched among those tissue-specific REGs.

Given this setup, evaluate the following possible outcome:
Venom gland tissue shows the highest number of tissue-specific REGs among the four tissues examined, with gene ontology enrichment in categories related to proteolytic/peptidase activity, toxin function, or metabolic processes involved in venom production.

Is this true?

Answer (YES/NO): NO